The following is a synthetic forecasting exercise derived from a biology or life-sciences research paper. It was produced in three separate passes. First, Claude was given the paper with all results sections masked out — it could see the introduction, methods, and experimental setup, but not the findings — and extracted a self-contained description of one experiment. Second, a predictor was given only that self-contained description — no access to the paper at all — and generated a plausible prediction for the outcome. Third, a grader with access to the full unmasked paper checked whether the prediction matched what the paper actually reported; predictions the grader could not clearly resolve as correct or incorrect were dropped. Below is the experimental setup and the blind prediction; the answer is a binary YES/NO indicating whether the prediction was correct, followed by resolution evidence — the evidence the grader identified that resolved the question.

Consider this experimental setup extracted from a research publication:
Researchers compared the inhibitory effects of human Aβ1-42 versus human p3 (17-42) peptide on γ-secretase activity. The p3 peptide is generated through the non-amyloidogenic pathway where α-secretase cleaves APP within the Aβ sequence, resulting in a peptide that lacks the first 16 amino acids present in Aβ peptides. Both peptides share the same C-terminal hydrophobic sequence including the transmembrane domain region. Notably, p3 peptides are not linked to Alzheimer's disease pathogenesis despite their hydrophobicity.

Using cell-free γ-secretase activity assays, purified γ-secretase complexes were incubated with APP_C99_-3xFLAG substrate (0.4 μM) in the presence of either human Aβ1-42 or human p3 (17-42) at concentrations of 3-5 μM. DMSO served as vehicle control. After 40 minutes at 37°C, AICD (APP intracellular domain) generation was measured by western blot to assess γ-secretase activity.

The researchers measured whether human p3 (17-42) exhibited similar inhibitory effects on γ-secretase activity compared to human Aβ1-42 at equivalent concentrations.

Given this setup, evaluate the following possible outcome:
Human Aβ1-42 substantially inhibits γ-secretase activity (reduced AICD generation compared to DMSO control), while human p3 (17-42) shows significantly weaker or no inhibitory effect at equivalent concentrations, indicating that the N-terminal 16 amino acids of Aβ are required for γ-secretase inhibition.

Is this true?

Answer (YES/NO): YES